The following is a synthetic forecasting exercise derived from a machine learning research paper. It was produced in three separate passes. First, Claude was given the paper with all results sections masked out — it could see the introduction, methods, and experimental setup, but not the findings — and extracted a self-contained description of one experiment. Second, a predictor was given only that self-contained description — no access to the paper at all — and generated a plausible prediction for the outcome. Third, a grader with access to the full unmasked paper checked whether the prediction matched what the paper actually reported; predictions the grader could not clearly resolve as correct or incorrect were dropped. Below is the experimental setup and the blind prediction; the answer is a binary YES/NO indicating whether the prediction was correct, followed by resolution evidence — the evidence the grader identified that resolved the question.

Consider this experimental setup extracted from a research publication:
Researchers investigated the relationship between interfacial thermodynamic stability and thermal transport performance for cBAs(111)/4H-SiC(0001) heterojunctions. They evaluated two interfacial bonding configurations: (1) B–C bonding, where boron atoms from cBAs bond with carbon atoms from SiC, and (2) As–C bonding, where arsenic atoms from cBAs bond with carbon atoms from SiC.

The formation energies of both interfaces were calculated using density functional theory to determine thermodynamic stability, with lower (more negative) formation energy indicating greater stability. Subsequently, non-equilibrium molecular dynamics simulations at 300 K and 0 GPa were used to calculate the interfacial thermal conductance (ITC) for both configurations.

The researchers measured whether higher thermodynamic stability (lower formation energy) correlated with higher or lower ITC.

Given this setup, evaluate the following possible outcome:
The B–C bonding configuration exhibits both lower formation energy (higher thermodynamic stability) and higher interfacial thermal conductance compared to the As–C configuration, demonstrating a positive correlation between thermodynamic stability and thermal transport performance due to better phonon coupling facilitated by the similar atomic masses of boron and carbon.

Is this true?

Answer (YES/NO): YES